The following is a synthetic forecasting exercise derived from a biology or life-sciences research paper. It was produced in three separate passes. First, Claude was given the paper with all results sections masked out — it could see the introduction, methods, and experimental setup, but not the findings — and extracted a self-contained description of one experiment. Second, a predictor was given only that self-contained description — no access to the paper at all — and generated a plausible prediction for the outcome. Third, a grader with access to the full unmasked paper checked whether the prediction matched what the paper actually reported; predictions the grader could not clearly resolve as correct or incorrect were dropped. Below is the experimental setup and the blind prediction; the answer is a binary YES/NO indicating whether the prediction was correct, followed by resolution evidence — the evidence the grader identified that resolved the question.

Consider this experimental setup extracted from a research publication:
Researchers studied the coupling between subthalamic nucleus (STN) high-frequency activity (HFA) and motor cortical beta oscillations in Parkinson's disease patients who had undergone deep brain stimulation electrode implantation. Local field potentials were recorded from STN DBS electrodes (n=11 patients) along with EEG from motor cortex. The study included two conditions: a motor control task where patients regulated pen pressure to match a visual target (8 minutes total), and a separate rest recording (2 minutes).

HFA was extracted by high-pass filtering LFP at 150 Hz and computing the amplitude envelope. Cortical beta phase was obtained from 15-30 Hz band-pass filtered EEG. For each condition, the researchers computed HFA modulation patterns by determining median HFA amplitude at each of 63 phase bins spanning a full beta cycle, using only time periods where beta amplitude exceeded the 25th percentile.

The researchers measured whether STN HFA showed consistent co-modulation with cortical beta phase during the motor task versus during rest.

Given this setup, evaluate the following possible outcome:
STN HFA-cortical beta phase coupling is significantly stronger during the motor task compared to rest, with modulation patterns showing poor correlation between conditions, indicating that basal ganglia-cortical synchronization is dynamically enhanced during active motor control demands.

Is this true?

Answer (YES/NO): YES